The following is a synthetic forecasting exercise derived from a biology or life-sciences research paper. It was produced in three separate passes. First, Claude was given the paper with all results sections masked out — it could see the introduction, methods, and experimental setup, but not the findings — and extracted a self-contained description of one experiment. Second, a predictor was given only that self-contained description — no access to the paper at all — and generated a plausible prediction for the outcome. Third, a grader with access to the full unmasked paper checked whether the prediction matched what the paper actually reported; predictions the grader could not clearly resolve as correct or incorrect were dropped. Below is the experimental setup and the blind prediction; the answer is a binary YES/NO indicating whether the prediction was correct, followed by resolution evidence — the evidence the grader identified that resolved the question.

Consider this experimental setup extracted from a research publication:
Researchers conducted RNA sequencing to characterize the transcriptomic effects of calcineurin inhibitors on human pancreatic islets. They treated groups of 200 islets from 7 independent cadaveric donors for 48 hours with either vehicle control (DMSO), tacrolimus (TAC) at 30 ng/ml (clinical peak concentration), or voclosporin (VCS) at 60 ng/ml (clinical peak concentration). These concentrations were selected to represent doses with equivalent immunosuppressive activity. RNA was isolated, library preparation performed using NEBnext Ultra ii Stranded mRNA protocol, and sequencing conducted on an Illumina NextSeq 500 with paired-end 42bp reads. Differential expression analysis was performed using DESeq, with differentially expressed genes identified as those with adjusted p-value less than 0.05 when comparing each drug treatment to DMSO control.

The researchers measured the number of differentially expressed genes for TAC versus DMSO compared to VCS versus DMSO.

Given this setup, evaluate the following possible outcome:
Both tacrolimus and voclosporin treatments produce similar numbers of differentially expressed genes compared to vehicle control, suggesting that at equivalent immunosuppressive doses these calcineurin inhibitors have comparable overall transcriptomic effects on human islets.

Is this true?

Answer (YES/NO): NO